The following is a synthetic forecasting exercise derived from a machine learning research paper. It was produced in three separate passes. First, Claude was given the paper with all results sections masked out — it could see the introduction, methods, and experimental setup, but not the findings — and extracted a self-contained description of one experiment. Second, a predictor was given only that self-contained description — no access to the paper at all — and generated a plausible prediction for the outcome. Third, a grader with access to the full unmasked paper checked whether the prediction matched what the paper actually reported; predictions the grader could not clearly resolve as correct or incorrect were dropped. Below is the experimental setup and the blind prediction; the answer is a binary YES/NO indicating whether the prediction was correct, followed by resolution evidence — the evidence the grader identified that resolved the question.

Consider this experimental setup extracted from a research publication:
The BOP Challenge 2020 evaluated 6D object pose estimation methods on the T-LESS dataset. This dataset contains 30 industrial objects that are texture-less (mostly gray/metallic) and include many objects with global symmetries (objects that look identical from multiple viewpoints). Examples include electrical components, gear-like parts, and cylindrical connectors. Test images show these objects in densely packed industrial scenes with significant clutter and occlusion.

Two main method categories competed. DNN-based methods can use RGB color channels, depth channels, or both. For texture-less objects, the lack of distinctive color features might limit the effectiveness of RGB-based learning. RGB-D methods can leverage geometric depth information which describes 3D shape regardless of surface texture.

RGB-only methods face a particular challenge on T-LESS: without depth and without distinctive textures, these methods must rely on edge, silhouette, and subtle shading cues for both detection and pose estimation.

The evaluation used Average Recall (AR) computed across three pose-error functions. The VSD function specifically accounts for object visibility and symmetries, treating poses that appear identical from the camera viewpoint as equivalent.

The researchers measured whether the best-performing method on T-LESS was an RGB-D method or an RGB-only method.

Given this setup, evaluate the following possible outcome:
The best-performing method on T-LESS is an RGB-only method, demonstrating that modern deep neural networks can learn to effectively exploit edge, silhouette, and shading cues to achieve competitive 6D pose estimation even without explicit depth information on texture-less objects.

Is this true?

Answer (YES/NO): YES